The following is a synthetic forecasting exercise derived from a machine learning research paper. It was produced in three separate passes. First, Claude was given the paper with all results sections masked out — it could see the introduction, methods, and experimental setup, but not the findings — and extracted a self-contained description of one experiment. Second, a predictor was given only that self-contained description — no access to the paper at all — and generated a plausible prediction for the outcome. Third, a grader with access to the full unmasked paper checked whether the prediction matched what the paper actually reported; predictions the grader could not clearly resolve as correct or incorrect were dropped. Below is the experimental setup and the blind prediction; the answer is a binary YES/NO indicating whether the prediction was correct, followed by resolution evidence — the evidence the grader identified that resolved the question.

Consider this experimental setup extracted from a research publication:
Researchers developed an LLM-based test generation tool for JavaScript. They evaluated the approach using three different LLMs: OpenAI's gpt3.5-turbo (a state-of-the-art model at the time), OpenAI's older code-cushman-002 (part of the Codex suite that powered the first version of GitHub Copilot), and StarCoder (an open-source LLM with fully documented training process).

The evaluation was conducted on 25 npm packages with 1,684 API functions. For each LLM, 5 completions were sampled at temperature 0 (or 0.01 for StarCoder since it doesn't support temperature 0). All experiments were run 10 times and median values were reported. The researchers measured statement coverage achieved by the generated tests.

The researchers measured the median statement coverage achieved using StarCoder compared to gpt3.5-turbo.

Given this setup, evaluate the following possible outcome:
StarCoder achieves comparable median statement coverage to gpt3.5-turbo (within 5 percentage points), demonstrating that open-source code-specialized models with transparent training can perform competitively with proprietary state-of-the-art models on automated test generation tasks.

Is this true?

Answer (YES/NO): NO